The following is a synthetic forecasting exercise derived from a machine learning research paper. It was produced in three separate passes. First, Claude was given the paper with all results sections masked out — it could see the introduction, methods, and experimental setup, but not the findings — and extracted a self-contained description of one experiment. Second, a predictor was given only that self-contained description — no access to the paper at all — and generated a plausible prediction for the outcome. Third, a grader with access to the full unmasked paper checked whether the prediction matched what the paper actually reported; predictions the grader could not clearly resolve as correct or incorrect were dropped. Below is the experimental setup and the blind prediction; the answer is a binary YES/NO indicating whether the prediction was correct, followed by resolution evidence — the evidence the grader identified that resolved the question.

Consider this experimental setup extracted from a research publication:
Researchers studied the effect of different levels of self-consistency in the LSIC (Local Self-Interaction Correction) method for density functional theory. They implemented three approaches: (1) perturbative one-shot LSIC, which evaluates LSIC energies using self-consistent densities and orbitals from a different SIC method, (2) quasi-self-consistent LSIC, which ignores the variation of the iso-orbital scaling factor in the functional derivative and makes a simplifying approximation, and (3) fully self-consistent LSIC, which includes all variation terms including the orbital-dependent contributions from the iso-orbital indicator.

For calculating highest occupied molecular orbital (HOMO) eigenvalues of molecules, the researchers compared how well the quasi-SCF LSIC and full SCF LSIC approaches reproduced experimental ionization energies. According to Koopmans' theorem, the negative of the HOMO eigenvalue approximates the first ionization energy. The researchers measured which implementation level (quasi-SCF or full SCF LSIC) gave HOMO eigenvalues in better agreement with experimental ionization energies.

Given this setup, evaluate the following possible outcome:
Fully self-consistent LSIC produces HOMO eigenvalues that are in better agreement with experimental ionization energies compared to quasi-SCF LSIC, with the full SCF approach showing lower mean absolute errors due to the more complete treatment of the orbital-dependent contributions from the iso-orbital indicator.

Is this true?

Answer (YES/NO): NO